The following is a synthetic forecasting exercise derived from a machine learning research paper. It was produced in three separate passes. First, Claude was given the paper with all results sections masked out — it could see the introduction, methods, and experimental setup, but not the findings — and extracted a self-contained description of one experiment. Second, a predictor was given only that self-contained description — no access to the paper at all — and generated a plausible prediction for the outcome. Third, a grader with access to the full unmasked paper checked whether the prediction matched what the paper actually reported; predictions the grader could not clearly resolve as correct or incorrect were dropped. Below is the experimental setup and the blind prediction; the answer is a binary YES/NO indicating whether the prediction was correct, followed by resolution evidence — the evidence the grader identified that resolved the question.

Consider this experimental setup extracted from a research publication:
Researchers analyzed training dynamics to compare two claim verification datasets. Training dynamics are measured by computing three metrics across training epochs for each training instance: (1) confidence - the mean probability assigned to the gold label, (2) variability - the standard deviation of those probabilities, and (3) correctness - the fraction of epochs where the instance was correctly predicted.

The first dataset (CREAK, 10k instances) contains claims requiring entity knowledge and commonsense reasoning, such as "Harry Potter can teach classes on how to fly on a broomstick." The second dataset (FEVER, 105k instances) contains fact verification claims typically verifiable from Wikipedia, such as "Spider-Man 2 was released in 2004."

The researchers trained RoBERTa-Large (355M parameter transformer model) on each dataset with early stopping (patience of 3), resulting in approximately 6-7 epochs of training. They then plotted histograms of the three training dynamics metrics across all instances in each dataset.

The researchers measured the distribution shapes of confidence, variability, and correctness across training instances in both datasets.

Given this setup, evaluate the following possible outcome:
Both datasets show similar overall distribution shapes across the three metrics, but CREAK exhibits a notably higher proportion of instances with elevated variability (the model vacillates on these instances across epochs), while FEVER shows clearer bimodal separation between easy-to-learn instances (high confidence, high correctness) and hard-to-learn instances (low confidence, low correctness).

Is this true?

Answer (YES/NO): NO